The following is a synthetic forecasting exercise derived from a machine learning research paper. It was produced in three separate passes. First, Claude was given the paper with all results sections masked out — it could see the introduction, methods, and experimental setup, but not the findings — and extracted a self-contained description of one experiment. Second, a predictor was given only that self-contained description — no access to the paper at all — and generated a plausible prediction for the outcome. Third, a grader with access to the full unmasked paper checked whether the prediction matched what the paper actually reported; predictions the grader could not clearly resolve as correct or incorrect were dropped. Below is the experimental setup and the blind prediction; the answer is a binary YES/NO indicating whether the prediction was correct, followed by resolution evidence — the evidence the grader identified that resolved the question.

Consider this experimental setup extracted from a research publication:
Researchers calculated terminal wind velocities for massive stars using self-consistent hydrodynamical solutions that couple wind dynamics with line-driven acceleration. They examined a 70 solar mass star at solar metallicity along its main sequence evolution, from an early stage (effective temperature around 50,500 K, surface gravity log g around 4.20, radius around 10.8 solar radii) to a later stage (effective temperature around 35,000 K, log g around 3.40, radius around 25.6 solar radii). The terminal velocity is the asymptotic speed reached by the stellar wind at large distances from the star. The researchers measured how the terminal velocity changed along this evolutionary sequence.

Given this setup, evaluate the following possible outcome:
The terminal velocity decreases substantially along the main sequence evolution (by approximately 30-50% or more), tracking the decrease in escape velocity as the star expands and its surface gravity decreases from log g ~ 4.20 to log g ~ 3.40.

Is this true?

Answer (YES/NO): NO